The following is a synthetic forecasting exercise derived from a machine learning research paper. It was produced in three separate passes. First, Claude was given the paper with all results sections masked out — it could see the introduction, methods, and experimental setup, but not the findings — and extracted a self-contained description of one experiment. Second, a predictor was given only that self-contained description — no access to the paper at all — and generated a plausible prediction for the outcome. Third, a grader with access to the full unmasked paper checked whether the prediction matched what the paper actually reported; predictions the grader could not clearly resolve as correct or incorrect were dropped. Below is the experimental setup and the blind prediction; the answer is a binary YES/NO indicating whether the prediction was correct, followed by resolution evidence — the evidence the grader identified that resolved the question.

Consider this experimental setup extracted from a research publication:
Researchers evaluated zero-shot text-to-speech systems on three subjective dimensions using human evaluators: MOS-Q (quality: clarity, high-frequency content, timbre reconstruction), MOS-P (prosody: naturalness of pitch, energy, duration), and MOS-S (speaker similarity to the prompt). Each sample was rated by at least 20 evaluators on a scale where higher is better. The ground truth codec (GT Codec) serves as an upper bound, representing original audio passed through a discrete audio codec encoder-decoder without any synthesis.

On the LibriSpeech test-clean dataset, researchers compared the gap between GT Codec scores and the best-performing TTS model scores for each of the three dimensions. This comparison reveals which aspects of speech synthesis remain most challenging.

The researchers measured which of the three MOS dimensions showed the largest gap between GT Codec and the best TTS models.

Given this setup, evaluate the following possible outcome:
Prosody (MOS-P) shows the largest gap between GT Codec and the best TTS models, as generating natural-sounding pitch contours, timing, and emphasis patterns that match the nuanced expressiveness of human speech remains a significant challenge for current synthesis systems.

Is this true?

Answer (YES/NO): NO